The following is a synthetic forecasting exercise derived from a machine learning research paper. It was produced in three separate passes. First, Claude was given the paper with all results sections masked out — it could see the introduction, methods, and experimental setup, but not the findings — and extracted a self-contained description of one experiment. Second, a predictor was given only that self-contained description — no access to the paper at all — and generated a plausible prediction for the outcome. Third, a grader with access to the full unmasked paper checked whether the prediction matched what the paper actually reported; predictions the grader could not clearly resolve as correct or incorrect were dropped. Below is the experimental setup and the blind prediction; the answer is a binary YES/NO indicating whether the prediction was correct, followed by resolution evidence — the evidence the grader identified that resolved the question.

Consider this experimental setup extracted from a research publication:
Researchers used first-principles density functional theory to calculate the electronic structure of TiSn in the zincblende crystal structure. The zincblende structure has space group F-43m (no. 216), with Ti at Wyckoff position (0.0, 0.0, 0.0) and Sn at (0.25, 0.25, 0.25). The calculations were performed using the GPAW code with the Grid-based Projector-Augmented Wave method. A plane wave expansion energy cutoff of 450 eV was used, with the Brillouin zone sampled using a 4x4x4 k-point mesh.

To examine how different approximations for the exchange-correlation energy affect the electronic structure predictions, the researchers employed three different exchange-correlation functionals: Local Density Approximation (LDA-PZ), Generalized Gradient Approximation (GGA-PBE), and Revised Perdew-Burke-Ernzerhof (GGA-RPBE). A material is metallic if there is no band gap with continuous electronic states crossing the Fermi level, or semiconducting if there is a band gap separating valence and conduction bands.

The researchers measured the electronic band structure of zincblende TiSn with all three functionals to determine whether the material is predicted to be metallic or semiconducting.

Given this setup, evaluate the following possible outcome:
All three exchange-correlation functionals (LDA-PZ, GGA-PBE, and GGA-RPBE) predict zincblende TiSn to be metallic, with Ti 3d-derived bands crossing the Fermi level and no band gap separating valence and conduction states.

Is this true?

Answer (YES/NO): NO